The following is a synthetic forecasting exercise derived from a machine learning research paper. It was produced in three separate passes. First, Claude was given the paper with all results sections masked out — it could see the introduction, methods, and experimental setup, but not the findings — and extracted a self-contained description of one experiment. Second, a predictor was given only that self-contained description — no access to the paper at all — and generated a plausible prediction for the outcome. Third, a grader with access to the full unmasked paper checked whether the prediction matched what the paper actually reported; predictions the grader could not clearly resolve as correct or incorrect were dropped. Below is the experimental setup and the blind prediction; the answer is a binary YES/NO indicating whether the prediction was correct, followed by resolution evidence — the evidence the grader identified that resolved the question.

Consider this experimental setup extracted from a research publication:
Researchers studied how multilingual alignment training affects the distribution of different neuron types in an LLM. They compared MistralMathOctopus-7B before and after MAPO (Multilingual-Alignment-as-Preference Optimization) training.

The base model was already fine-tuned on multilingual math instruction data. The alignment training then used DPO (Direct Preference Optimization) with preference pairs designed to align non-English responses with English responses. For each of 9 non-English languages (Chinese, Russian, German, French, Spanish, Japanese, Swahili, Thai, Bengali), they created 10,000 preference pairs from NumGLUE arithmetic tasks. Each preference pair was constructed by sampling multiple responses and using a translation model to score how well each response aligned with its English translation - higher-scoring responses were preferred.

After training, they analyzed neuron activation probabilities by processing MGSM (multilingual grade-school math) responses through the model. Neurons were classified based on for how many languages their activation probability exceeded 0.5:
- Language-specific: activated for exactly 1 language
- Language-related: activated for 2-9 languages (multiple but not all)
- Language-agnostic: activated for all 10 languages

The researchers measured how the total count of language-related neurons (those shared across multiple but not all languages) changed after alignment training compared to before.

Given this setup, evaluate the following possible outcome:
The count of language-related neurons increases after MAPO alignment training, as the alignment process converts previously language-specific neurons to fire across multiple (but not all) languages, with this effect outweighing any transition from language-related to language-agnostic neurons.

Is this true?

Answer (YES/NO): YES